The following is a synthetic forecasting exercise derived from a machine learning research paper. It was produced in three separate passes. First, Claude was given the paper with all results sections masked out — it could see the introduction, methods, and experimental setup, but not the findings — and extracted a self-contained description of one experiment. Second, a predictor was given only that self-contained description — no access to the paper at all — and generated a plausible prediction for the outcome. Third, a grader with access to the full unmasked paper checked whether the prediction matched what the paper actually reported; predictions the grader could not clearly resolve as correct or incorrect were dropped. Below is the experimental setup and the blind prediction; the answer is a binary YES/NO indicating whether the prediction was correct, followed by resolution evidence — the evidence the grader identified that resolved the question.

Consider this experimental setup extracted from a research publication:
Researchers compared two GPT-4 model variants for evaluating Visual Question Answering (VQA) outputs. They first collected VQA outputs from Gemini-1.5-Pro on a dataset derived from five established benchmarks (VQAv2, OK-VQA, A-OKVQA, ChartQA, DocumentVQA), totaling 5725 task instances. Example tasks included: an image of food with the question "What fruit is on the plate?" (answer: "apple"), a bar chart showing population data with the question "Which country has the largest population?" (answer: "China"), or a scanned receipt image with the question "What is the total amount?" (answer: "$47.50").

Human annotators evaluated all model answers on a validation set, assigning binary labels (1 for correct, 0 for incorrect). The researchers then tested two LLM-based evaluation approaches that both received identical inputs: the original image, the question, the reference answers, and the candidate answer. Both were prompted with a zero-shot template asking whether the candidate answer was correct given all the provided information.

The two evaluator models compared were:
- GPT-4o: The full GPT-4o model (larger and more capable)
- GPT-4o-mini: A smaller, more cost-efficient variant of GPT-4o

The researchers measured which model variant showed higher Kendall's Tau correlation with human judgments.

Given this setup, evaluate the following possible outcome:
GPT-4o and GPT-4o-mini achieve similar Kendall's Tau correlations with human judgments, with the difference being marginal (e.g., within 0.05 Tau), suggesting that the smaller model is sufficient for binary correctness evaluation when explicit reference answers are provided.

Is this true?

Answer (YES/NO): NO